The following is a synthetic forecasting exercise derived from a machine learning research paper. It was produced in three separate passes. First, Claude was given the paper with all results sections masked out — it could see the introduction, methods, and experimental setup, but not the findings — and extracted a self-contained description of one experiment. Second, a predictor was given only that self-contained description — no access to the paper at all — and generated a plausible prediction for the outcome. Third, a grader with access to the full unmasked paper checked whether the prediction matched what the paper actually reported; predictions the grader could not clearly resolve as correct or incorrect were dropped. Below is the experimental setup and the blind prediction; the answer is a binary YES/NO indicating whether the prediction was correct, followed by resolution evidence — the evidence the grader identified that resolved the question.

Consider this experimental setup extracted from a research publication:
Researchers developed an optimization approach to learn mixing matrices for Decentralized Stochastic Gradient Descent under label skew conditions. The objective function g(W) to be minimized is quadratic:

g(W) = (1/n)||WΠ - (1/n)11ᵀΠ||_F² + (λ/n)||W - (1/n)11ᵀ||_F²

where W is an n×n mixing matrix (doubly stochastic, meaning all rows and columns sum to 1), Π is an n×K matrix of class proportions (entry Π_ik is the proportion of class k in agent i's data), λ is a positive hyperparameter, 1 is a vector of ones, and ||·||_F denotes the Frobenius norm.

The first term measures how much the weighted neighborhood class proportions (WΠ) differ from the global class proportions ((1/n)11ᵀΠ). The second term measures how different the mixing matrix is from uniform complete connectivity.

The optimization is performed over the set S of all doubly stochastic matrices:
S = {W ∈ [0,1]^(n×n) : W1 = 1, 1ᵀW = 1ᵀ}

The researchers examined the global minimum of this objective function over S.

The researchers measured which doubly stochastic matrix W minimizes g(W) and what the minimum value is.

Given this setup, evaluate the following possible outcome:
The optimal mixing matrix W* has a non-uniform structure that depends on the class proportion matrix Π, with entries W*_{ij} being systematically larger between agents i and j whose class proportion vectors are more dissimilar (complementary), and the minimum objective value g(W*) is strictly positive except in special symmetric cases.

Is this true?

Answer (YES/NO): NO